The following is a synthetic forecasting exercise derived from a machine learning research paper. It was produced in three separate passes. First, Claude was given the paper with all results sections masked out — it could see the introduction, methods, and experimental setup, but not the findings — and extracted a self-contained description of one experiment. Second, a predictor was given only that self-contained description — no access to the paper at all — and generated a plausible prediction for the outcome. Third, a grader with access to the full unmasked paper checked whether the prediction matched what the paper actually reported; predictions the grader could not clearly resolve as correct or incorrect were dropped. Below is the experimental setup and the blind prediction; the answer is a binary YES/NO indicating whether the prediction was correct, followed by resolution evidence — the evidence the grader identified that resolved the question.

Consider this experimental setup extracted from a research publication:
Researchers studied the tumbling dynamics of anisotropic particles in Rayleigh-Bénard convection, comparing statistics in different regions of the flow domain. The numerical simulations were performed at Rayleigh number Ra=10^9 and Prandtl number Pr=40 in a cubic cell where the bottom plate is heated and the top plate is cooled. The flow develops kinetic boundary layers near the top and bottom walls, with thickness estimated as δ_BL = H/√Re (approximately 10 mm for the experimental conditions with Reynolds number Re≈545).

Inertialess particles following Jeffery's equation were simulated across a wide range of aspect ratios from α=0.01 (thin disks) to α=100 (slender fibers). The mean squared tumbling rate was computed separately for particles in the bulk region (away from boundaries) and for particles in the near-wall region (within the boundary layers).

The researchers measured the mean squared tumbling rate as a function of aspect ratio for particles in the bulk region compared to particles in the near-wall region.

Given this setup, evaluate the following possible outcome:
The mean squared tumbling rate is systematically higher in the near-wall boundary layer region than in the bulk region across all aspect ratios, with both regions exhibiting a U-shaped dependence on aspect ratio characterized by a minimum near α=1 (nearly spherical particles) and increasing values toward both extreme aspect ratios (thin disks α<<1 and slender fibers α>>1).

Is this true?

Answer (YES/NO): NO